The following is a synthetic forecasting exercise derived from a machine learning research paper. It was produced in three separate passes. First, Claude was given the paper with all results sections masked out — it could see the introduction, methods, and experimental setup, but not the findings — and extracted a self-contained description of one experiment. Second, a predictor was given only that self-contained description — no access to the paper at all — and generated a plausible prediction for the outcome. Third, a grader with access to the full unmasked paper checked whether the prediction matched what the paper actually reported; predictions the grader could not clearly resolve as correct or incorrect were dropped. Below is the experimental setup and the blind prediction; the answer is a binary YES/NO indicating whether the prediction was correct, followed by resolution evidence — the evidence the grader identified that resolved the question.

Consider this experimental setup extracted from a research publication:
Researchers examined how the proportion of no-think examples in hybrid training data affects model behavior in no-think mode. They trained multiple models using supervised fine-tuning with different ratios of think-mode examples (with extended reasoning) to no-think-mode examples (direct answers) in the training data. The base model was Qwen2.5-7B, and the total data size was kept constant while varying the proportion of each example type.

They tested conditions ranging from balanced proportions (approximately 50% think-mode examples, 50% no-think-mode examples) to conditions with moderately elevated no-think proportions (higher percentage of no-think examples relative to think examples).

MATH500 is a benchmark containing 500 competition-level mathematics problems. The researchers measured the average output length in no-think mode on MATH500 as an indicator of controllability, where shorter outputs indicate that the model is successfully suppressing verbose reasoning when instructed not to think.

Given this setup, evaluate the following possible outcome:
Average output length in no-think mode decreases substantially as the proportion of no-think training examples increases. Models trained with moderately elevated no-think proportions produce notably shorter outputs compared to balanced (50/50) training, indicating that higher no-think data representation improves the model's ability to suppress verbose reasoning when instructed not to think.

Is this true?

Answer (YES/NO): YES